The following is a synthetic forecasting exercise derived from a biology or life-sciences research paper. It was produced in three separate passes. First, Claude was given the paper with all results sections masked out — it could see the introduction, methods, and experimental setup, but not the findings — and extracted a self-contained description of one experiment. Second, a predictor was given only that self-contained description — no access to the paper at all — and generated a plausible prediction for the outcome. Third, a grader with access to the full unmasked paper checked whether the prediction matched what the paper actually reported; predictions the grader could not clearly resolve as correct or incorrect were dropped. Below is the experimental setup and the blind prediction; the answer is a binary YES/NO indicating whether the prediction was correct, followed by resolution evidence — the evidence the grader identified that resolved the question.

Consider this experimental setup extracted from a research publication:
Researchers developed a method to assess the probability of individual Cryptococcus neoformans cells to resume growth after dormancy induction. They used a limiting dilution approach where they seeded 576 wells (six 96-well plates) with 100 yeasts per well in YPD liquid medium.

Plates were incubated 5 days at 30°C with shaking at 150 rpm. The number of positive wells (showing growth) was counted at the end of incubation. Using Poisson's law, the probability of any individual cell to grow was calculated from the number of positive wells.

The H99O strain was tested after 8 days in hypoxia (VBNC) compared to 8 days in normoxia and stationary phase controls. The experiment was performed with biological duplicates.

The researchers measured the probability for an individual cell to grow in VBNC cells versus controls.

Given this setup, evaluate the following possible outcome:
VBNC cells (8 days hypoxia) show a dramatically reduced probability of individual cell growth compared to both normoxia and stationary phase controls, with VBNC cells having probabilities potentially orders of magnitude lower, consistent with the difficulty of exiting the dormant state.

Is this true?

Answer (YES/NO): YES